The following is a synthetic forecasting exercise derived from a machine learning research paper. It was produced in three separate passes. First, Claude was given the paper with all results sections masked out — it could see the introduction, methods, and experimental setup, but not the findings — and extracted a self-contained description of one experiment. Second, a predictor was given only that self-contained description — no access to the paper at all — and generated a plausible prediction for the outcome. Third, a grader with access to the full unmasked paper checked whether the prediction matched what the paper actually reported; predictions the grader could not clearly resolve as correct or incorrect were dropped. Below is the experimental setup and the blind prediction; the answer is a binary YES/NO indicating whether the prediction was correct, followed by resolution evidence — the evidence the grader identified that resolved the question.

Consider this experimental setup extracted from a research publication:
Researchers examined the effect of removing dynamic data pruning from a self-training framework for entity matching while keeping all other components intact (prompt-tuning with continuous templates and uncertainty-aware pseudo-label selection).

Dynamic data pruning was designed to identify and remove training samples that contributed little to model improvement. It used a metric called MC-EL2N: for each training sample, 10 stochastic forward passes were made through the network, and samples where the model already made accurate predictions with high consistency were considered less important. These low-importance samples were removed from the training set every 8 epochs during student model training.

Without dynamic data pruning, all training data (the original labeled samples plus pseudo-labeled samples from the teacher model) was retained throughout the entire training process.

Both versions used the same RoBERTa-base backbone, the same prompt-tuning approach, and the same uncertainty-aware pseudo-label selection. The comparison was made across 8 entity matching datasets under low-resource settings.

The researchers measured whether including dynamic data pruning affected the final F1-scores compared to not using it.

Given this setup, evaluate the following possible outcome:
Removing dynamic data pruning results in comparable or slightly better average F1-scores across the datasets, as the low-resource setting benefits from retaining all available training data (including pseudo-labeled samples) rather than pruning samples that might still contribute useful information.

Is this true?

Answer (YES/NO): NO